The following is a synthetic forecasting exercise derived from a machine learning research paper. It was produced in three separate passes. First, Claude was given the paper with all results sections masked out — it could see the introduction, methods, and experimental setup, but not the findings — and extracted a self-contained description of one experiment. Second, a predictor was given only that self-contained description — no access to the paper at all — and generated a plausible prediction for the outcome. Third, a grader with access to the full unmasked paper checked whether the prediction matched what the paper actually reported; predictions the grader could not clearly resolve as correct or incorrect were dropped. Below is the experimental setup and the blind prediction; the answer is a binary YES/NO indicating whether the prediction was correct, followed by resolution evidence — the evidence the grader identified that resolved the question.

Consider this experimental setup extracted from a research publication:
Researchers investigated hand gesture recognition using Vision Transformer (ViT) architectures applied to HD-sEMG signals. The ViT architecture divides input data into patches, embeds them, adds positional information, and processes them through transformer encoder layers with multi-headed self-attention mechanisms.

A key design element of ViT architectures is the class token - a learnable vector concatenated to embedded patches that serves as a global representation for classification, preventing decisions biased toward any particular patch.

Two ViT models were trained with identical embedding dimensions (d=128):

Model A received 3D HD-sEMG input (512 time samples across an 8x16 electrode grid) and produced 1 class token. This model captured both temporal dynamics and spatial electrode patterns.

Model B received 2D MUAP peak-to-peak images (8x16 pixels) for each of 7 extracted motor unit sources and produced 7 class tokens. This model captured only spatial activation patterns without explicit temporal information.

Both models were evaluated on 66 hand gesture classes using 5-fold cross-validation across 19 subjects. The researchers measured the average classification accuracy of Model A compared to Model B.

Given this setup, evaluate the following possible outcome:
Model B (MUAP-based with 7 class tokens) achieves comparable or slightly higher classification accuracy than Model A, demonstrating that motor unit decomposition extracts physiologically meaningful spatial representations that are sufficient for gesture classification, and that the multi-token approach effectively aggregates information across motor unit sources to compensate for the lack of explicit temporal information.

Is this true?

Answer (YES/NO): NO